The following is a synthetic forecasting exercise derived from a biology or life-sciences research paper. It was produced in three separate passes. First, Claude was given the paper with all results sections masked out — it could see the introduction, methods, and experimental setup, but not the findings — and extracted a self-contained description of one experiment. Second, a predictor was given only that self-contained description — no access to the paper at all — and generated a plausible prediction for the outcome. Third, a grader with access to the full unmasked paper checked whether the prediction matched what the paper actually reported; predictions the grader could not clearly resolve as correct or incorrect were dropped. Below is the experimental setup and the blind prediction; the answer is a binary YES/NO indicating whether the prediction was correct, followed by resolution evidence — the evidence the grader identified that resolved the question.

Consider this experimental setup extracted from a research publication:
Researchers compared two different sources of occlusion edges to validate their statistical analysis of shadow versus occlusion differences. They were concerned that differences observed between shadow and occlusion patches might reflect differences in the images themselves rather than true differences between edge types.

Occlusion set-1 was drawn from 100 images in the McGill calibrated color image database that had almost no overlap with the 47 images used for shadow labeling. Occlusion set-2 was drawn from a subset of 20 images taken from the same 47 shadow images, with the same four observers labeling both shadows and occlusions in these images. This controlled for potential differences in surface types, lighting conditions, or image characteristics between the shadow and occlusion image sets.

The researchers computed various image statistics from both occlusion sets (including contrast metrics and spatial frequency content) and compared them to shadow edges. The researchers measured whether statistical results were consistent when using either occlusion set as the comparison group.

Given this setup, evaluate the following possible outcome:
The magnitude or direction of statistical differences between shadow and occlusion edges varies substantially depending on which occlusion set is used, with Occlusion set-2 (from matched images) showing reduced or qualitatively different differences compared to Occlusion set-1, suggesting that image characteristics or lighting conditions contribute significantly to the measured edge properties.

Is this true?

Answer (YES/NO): NO